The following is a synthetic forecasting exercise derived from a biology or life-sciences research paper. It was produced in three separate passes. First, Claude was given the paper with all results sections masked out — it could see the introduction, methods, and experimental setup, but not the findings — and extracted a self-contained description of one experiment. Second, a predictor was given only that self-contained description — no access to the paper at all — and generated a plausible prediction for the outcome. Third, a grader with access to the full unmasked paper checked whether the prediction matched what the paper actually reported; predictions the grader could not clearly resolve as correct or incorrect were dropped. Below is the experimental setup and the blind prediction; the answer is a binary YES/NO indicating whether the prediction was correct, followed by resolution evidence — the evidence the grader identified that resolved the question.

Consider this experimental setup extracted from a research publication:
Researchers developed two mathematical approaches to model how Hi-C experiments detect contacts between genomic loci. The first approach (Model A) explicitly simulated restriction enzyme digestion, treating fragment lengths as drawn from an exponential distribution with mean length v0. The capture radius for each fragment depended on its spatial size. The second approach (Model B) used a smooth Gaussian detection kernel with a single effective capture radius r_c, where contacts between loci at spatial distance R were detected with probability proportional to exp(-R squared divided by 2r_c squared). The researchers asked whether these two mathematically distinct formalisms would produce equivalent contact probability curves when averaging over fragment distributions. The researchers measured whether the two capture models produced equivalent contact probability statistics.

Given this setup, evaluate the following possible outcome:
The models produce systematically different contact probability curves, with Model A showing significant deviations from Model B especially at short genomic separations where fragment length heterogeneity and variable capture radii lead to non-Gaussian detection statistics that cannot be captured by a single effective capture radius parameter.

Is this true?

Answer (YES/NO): NO